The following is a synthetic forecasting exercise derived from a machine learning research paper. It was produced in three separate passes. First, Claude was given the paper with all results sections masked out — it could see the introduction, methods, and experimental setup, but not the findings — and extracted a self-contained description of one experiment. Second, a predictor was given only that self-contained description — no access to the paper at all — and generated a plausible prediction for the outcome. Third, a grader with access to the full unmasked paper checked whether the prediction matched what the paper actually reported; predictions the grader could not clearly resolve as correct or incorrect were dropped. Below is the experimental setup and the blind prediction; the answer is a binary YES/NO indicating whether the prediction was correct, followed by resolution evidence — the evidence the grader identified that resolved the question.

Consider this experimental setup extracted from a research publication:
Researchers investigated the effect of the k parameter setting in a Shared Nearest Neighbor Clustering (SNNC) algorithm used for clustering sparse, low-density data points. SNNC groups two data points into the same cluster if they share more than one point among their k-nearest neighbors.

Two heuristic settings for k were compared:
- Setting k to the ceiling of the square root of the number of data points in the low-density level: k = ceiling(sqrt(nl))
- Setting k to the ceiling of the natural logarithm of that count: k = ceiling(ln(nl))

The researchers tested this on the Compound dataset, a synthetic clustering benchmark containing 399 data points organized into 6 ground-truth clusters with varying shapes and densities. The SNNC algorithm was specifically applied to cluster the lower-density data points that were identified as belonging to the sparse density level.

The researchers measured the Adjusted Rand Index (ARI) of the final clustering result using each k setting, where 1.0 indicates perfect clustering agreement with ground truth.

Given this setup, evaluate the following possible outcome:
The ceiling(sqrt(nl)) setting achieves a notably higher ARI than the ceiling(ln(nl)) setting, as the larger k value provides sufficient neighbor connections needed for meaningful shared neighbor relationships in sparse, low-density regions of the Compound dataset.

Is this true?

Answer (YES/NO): YES